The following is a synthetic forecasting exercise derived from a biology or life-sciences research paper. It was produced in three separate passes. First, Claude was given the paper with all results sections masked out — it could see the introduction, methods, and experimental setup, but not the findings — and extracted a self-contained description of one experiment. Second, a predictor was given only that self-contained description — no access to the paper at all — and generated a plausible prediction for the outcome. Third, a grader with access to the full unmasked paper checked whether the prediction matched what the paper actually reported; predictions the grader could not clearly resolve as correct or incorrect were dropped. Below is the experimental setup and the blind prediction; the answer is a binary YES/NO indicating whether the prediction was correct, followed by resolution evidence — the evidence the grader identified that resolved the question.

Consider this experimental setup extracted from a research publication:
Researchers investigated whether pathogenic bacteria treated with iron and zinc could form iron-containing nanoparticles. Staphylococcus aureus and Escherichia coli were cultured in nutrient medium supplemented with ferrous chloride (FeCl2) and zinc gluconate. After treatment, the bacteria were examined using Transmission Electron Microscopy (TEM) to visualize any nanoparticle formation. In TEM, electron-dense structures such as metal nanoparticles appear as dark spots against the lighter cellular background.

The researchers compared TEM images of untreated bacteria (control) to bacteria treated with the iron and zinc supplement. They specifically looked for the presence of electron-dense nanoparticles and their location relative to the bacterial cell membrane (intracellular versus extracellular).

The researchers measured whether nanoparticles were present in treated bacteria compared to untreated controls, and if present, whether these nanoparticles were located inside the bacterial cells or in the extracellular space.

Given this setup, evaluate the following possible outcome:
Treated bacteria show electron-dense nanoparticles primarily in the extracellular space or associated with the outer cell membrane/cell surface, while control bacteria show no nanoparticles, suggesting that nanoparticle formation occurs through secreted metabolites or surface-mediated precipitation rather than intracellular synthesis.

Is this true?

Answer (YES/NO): NO